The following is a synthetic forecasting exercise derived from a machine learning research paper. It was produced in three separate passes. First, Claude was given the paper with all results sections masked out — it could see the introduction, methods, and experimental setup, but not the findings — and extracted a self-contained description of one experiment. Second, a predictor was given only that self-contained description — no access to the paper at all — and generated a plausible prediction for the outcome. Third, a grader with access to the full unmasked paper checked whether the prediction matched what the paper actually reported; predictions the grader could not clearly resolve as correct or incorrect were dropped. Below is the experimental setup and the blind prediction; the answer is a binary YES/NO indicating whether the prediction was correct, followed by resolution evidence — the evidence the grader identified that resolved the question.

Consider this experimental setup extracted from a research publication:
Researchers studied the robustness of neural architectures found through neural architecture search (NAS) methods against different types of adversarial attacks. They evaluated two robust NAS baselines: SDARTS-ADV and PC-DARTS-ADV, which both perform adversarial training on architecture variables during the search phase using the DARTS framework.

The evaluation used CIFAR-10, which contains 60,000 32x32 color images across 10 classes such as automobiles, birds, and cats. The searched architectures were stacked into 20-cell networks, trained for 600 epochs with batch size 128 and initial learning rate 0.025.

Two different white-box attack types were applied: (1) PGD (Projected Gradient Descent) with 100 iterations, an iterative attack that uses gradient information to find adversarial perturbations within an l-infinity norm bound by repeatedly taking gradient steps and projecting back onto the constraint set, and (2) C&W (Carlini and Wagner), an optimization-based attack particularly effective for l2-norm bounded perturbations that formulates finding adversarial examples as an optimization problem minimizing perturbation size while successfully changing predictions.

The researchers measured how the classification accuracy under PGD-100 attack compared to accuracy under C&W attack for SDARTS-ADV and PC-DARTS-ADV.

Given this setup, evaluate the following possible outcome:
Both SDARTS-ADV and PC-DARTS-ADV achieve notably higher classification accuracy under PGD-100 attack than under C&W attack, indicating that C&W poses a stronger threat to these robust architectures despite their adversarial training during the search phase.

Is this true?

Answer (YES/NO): YES